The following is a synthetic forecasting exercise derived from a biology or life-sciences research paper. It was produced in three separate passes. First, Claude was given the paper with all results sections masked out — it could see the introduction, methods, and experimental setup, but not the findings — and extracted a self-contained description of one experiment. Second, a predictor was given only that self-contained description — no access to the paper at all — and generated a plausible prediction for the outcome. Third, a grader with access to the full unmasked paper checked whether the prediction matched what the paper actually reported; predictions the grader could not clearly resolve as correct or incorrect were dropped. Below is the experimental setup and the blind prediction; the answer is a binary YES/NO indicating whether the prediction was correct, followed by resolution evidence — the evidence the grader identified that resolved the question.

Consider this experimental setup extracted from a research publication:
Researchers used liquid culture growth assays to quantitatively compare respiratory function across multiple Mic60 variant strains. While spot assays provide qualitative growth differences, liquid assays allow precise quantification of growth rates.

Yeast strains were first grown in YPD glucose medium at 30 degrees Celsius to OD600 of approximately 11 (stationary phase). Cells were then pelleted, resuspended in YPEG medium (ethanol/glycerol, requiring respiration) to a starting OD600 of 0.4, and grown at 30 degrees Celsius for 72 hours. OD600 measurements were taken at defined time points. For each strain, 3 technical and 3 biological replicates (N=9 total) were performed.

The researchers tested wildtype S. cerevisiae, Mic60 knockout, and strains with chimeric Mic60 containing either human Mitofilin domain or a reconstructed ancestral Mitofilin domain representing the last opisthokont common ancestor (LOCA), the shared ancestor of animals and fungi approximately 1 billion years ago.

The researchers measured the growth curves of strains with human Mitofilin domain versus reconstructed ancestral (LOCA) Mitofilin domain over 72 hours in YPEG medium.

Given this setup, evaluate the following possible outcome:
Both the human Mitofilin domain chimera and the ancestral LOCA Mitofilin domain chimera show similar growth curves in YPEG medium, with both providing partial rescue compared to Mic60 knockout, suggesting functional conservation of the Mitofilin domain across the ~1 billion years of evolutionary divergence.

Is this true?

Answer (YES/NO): NO